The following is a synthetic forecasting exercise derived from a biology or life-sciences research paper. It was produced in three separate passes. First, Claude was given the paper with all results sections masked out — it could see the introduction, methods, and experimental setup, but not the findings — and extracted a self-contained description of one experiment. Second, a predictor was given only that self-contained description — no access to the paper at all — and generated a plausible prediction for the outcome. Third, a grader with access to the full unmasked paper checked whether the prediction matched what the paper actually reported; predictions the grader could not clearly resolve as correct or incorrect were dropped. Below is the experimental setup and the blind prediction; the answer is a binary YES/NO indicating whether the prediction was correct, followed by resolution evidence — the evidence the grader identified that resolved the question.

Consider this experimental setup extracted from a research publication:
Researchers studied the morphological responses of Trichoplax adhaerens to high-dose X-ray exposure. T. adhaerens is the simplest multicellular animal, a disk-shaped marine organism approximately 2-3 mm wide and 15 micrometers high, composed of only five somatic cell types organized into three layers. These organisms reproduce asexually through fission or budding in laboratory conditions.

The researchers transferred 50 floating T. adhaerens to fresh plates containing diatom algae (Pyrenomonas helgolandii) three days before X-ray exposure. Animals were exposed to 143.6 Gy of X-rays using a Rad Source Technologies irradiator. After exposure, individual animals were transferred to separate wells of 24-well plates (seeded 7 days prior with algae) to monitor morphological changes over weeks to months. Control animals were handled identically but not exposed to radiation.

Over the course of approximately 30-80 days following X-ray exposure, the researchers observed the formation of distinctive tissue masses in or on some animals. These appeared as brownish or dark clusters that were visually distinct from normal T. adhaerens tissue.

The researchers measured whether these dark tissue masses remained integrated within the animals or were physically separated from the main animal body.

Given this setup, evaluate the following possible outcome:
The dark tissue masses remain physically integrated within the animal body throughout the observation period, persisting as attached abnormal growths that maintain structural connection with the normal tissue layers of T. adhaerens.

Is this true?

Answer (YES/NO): NO